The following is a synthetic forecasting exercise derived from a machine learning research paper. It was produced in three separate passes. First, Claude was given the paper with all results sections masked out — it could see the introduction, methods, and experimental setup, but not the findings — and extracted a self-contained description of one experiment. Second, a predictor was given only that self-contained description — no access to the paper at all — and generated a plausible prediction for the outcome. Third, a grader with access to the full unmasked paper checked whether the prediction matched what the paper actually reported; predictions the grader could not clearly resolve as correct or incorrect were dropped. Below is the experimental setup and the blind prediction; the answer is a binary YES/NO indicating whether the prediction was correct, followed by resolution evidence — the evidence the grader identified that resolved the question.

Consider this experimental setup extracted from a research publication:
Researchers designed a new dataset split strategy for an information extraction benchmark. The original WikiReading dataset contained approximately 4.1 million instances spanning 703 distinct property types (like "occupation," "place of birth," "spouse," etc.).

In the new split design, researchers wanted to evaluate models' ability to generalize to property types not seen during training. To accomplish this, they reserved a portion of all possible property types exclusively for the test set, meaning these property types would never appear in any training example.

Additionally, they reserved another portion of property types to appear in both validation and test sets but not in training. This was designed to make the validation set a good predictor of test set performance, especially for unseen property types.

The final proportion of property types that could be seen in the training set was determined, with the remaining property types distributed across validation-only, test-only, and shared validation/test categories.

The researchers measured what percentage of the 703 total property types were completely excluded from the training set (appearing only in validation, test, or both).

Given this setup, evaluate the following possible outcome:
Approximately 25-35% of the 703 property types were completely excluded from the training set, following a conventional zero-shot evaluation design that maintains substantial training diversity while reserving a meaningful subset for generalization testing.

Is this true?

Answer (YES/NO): NO